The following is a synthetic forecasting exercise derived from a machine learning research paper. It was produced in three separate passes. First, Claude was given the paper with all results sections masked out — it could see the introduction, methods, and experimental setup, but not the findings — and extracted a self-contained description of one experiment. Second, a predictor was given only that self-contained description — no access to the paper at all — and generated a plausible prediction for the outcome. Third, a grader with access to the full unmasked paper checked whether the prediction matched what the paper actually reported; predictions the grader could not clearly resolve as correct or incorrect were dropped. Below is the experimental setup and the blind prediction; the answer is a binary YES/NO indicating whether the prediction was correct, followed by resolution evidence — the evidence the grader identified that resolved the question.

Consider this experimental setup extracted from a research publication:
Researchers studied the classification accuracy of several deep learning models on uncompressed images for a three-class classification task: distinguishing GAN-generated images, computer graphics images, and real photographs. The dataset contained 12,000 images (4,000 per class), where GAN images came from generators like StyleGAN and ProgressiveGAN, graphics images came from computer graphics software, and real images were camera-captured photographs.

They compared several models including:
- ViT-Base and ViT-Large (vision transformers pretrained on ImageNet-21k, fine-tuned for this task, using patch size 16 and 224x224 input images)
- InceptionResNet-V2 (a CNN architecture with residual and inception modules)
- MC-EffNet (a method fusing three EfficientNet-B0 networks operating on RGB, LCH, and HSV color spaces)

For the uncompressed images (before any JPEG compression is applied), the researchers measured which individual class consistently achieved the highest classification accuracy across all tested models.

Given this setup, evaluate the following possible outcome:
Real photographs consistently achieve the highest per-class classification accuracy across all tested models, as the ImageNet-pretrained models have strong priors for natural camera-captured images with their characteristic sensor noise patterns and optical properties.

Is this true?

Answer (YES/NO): NO